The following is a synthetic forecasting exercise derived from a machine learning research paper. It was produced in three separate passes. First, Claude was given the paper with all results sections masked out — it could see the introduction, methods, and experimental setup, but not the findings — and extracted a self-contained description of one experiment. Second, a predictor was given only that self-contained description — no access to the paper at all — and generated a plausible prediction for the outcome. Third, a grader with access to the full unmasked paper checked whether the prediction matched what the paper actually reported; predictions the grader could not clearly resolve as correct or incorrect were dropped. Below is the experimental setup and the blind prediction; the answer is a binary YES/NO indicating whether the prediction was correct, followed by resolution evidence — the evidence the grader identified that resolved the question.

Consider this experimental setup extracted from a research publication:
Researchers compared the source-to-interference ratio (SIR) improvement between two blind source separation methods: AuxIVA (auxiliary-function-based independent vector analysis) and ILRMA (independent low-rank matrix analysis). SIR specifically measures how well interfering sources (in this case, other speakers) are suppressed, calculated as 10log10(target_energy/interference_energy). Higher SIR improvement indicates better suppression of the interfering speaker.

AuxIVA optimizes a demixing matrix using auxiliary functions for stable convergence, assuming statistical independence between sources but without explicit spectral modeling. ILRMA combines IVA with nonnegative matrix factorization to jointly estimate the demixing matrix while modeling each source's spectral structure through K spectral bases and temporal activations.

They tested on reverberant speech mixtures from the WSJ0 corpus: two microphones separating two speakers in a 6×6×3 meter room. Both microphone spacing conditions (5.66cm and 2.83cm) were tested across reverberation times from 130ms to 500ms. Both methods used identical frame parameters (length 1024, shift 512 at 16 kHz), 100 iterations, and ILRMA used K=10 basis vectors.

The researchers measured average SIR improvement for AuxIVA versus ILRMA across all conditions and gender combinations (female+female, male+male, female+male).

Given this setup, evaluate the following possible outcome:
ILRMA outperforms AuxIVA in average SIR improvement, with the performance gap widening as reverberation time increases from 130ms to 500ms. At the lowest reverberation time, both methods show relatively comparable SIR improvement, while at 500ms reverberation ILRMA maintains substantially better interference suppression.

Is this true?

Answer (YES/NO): NO